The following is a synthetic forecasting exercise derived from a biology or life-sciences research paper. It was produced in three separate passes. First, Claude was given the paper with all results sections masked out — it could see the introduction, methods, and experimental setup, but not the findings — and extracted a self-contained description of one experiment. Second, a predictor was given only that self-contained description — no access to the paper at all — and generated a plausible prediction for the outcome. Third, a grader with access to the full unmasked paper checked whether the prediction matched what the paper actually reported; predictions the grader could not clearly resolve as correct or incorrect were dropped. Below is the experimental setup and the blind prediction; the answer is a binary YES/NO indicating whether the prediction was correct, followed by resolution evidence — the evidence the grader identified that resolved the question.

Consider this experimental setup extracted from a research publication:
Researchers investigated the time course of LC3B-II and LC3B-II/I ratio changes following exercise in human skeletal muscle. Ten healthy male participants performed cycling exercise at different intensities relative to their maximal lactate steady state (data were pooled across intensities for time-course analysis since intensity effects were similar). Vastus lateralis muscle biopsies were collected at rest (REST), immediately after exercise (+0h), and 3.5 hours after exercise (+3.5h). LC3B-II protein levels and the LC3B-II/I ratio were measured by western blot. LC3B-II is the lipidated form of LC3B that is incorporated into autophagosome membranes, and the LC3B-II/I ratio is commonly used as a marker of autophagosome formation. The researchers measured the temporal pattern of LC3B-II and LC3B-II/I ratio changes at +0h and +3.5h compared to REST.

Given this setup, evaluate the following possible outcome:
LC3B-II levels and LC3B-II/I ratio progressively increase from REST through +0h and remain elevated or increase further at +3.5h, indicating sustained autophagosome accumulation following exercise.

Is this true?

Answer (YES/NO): NO